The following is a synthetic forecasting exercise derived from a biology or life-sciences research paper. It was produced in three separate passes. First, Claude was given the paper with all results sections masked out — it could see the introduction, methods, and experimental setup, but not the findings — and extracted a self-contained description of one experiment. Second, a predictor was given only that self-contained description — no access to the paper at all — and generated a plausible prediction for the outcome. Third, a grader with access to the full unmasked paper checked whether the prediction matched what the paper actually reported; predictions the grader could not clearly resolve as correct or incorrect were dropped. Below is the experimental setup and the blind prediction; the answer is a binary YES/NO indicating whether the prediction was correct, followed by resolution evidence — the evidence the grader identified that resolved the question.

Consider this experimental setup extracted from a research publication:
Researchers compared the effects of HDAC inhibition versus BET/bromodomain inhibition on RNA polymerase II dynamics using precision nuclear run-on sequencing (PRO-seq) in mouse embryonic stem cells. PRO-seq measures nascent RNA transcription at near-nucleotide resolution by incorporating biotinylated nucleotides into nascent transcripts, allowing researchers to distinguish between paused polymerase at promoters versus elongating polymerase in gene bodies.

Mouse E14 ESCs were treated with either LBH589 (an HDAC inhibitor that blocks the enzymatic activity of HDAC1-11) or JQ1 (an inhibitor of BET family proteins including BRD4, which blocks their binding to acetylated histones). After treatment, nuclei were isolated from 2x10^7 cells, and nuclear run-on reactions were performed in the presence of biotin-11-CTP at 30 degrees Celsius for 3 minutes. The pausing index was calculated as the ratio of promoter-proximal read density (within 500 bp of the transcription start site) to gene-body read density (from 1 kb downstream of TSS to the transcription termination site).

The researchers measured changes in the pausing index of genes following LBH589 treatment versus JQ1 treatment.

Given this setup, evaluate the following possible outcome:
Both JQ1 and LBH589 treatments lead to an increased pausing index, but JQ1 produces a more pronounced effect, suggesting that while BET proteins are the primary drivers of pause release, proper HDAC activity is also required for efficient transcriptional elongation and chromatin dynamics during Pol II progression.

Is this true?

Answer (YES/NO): NO